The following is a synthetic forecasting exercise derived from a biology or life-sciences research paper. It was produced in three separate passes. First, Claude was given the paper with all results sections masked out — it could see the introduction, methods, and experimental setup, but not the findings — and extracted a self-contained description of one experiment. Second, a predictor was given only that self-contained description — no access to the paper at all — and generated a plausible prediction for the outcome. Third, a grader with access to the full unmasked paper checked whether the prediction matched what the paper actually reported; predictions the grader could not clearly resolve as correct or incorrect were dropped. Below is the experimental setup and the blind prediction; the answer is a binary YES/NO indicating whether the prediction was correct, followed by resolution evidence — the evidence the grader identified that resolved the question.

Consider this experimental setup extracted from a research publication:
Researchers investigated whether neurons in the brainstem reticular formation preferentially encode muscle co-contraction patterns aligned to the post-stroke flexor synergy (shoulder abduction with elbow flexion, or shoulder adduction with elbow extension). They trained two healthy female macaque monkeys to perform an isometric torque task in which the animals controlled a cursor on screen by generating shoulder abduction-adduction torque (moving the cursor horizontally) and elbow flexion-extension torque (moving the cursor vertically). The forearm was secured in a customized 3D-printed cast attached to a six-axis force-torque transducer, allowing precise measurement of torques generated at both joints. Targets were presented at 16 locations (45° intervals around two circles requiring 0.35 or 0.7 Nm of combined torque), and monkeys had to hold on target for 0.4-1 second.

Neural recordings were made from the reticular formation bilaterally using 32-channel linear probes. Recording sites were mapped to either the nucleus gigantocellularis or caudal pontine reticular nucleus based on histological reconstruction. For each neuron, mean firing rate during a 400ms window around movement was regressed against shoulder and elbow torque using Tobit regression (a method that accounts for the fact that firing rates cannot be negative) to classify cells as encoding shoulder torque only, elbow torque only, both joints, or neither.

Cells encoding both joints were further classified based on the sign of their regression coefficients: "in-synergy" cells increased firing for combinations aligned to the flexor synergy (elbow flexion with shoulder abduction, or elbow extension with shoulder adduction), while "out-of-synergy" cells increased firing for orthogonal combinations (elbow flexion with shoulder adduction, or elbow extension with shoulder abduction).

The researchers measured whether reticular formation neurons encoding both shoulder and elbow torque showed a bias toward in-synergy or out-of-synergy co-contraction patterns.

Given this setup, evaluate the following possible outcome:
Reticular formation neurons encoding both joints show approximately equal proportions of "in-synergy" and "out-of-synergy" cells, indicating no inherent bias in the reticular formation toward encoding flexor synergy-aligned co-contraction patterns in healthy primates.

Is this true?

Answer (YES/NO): NO